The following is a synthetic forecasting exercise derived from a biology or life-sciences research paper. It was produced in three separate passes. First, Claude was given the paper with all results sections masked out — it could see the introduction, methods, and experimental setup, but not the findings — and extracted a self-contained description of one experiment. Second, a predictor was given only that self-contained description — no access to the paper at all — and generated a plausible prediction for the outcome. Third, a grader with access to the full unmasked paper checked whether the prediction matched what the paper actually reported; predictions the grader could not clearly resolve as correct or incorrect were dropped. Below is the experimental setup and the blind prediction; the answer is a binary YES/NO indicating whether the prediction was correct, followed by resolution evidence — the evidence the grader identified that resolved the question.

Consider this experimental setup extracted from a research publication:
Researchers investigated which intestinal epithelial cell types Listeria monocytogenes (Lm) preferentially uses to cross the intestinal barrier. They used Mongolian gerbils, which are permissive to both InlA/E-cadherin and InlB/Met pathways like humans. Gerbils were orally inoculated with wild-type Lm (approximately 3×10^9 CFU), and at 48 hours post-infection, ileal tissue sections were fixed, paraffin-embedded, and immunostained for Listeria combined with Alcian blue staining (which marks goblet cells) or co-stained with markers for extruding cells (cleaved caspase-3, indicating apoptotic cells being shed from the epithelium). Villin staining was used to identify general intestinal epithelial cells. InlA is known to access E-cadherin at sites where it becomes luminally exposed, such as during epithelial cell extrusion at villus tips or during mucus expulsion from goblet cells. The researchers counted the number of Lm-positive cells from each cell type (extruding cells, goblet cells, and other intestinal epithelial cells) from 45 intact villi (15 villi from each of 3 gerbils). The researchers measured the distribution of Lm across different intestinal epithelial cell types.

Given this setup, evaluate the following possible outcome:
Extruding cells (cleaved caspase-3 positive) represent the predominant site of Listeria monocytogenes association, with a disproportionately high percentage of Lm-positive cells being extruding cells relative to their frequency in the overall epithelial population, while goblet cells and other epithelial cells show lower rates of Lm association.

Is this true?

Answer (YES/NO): NO